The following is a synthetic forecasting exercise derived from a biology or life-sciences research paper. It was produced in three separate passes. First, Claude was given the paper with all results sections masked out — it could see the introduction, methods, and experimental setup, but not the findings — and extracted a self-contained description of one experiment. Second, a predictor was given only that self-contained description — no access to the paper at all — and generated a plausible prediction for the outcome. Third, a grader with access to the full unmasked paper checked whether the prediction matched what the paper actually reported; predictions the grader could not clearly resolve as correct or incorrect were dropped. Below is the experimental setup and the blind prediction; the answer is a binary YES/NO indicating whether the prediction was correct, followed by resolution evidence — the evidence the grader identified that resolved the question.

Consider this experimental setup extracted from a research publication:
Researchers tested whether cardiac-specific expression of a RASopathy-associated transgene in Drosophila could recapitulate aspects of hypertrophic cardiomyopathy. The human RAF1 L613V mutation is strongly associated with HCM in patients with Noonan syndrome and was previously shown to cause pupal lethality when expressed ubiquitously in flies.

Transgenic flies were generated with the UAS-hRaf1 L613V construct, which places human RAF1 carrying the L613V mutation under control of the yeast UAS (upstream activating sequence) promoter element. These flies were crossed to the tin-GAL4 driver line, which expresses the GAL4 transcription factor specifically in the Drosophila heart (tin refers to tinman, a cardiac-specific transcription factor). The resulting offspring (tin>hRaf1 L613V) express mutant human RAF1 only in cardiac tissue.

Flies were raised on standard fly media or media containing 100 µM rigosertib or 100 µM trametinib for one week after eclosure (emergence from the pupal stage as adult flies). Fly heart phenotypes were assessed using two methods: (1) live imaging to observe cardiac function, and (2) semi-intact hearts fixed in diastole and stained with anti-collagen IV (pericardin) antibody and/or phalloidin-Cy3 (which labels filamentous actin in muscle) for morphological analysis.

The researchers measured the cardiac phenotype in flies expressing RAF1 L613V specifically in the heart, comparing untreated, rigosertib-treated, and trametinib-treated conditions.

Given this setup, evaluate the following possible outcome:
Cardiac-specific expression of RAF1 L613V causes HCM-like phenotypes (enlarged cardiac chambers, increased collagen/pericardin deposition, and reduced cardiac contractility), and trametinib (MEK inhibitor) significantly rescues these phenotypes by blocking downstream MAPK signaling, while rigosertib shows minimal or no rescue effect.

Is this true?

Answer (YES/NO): NO